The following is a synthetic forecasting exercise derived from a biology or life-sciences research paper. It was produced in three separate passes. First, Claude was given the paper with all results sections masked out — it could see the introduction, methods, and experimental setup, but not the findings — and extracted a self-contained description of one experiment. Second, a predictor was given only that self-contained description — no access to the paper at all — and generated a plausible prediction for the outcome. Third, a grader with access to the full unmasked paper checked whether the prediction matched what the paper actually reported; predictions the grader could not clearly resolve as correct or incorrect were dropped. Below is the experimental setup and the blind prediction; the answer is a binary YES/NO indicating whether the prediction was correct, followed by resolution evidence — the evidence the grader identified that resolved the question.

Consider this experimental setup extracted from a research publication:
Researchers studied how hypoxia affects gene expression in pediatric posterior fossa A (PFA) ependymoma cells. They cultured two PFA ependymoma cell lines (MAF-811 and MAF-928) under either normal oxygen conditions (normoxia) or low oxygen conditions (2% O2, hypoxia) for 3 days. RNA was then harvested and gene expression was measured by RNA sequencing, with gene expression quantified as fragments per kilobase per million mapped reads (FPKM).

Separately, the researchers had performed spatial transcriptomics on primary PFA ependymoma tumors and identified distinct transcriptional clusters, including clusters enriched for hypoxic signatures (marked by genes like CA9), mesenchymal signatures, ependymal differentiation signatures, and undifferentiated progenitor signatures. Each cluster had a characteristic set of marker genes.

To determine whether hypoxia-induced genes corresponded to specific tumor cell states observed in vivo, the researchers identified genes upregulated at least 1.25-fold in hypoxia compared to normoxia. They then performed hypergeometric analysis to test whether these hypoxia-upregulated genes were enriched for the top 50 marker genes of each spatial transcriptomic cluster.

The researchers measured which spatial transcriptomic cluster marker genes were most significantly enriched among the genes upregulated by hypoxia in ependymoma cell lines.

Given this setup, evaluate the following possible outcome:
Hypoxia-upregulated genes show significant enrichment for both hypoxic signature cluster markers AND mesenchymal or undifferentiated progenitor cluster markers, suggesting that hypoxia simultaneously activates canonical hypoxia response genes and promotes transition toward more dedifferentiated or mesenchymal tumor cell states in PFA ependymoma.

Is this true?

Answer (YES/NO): NO